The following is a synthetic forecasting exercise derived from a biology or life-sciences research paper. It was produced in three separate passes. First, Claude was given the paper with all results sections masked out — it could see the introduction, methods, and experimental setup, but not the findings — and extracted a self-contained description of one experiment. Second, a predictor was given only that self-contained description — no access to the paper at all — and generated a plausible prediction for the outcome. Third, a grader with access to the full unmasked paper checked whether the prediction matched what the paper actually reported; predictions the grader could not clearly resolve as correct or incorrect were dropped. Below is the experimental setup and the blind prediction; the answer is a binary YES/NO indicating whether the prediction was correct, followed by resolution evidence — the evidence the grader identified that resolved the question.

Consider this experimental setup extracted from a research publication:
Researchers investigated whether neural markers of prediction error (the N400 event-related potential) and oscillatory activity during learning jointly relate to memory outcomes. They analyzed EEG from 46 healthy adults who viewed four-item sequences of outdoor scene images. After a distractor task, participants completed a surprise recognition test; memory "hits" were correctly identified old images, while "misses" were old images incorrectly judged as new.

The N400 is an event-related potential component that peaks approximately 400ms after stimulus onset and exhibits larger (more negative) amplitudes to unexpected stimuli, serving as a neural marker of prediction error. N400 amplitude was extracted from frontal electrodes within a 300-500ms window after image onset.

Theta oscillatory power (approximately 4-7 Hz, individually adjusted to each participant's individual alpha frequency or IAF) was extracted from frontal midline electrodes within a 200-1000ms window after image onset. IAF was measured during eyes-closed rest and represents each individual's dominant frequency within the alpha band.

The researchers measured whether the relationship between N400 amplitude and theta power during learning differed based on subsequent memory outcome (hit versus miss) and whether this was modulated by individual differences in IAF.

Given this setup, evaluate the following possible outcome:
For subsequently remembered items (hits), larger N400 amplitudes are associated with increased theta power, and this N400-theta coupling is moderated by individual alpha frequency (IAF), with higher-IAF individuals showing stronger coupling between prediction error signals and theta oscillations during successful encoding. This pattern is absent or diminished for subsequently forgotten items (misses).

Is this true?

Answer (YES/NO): NO